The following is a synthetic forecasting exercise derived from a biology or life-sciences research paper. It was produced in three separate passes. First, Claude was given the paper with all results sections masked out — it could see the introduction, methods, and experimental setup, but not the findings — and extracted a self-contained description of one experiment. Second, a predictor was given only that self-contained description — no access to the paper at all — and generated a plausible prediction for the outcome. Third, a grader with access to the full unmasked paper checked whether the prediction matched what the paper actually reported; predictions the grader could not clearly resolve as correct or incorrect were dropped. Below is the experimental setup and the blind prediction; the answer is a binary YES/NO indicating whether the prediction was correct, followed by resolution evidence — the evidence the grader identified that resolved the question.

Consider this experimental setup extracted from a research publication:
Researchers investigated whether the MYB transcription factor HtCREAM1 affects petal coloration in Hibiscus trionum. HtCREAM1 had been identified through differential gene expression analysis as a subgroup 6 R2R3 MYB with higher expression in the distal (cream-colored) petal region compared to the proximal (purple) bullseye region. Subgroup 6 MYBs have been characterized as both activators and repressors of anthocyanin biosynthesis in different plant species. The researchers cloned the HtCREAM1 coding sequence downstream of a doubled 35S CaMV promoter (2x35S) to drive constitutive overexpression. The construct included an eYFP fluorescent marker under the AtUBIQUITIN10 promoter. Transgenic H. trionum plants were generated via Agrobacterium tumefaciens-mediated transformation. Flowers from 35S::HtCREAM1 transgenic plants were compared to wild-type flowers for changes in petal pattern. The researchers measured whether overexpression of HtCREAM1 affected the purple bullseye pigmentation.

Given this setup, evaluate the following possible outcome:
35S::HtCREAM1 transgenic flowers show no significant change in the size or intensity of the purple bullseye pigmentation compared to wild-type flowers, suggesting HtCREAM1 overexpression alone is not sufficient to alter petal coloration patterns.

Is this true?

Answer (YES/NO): NO